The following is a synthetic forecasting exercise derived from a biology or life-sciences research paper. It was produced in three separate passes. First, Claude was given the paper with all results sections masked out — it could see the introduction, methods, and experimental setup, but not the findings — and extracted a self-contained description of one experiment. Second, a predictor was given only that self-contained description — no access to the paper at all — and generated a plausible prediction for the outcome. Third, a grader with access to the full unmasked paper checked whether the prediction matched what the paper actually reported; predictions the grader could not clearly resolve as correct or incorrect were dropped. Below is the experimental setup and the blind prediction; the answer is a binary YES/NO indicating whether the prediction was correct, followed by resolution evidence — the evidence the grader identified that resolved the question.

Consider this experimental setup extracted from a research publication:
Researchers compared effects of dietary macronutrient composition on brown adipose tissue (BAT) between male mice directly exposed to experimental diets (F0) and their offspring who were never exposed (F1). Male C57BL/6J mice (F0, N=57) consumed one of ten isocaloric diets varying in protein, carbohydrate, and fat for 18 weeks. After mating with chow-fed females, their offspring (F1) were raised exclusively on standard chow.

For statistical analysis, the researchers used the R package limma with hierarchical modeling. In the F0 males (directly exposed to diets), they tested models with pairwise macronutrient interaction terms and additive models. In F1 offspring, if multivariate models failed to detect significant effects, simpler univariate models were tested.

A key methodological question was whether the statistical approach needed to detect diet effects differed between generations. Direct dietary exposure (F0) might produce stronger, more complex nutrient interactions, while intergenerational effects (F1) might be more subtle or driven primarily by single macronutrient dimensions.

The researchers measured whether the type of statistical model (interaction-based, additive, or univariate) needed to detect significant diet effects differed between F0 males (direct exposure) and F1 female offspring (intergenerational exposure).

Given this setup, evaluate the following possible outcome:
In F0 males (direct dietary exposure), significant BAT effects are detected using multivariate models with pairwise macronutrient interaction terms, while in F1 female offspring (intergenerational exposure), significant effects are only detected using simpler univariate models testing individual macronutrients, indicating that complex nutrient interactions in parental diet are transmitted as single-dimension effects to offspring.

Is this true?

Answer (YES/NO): YES